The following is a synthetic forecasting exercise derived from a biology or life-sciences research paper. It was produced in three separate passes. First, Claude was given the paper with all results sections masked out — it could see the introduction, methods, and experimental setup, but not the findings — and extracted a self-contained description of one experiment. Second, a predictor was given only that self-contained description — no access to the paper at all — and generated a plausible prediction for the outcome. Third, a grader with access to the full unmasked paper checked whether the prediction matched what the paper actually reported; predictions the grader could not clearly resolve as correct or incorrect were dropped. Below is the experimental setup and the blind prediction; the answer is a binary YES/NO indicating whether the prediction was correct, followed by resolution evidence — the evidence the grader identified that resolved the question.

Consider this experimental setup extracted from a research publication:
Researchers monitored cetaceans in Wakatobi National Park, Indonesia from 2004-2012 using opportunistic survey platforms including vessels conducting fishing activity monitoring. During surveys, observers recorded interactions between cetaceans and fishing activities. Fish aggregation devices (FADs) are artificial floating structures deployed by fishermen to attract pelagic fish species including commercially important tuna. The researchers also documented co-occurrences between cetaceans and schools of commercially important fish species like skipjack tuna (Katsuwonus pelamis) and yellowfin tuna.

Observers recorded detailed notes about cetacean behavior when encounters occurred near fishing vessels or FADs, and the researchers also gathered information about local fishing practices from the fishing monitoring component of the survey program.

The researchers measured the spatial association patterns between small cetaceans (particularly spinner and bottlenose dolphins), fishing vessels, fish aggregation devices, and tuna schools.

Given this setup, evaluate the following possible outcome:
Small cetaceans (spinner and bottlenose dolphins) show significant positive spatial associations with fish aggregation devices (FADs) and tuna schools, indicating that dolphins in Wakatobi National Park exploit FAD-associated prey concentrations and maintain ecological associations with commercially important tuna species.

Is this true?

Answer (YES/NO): NO